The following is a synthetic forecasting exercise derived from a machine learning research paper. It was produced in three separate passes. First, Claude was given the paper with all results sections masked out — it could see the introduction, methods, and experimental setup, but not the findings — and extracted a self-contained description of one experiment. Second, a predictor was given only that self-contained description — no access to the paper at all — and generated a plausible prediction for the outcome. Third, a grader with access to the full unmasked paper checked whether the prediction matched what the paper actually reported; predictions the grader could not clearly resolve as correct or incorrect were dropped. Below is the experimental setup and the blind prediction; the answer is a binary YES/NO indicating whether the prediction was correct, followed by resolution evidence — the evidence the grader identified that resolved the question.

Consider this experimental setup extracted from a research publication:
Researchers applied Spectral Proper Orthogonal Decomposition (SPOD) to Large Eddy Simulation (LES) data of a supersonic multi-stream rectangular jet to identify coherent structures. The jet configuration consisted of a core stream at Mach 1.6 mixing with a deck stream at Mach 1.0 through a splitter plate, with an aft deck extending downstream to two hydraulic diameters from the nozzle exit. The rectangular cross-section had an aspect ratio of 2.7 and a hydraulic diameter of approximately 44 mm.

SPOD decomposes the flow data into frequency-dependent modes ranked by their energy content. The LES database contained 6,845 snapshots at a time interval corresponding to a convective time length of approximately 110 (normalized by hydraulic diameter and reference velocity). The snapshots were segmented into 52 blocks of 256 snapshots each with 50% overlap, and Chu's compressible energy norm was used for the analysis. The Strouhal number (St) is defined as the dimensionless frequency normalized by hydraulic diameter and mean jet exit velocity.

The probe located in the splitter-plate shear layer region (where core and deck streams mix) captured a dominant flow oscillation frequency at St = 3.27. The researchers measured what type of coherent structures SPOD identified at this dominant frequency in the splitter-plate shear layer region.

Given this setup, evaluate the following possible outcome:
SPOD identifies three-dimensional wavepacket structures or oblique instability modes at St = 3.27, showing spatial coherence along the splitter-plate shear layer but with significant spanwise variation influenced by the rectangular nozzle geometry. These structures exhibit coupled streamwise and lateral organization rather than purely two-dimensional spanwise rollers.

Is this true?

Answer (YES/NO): NO